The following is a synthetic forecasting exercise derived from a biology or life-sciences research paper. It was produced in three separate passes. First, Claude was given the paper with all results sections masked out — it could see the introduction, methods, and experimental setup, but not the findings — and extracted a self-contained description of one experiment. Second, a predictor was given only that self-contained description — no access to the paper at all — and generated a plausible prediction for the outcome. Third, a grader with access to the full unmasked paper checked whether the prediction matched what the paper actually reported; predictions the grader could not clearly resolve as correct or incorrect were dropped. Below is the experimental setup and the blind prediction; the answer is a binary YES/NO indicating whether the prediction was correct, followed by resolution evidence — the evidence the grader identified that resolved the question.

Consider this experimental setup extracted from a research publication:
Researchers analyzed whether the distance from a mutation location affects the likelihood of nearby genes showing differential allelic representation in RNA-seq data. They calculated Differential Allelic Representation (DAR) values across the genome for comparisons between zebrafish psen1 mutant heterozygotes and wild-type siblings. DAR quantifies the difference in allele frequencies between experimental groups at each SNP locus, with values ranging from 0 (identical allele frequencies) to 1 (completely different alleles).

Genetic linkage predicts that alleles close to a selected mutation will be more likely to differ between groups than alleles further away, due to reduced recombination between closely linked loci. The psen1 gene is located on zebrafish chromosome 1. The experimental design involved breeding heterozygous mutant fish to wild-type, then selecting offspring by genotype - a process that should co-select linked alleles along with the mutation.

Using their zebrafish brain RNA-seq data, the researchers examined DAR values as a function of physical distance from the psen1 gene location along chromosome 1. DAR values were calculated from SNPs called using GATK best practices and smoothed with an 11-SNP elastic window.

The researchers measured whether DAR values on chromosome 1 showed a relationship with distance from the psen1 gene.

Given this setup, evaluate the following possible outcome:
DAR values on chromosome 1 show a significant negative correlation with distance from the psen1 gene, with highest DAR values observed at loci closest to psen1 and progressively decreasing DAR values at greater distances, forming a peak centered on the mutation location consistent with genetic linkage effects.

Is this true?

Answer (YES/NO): NO